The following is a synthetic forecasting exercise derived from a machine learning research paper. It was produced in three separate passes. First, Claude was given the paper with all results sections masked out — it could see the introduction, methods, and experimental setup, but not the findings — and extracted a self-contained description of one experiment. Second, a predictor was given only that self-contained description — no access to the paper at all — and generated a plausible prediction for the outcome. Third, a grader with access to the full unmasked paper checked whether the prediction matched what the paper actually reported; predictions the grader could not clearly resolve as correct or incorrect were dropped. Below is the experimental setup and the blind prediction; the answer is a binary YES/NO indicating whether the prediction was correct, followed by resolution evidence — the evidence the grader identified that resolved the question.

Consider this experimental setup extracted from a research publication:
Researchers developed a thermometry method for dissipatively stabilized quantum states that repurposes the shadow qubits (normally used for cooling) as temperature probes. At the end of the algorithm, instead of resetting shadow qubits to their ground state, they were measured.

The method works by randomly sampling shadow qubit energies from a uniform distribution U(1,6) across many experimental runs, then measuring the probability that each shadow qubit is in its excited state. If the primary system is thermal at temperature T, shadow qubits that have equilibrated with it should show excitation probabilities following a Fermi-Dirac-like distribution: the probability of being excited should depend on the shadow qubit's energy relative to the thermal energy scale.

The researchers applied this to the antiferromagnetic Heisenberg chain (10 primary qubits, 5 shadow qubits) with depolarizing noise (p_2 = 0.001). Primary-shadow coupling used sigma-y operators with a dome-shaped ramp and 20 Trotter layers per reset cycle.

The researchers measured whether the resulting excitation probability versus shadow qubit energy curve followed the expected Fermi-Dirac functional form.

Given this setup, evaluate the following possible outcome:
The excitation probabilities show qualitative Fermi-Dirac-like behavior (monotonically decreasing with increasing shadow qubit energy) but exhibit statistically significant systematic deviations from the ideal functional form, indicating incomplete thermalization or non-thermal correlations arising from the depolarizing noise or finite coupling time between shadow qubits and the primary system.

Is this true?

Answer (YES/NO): NO